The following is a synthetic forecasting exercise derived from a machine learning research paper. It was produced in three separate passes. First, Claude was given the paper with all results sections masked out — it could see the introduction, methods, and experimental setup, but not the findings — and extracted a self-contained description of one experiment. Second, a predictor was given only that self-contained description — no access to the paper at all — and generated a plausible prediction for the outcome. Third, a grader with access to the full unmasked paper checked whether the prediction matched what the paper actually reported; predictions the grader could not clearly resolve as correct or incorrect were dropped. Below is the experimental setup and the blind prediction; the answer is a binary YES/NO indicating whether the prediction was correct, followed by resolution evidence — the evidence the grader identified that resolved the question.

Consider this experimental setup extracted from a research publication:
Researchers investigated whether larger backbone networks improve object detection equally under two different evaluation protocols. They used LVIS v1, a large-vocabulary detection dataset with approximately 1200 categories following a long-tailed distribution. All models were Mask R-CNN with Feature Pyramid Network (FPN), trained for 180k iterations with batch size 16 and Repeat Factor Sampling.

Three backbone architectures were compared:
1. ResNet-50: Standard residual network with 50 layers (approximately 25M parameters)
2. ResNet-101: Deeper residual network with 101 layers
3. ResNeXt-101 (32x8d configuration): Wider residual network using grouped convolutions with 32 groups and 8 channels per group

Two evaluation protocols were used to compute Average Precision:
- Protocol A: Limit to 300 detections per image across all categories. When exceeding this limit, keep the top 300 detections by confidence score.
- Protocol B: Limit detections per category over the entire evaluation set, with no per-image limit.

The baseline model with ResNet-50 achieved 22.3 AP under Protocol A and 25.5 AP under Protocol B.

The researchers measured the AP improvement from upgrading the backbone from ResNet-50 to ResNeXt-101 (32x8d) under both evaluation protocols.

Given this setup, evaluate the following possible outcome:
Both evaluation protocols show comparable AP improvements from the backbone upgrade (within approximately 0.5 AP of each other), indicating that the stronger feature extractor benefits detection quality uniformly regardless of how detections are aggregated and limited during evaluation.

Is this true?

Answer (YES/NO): NO